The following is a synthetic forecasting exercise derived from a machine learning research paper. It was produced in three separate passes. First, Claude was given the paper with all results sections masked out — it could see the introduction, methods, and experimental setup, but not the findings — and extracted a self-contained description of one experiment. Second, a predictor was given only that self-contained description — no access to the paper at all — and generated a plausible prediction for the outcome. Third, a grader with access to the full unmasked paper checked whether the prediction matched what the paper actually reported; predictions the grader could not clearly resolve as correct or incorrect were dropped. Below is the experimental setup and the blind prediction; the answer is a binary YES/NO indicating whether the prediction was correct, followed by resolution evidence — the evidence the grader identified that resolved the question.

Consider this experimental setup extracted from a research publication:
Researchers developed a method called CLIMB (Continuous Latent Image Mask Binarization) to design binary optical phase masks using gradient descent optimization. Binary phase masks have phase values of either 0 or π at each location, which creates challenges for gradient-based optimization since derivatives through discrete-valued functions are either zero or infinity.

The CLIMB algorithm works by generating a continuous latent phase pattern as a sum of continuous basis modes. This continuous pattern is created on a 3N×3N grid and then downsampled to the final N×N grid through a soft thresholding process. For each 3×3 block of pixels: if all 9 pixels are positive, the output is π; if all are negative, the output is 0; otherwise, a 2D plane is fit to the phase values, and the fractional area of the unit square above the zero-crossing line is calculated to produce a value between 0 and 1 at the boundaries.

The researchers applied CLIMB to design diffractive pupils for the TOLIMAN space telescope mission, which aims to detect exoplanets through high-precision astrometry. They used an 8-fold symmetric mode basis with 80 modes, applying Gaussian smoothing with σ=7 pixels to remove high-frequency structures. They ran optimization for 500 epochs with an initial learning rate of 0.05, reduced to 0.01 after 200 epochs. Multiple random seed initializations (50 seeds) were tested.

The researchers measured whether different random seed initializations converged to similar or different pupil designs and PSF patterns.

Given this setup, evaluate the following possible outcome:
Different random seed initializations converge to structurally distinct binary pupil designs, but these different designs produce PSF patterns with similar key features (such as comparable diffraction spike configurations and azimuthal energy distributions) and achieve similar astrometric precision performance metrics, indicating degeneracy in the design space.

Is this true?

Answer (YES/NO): NO